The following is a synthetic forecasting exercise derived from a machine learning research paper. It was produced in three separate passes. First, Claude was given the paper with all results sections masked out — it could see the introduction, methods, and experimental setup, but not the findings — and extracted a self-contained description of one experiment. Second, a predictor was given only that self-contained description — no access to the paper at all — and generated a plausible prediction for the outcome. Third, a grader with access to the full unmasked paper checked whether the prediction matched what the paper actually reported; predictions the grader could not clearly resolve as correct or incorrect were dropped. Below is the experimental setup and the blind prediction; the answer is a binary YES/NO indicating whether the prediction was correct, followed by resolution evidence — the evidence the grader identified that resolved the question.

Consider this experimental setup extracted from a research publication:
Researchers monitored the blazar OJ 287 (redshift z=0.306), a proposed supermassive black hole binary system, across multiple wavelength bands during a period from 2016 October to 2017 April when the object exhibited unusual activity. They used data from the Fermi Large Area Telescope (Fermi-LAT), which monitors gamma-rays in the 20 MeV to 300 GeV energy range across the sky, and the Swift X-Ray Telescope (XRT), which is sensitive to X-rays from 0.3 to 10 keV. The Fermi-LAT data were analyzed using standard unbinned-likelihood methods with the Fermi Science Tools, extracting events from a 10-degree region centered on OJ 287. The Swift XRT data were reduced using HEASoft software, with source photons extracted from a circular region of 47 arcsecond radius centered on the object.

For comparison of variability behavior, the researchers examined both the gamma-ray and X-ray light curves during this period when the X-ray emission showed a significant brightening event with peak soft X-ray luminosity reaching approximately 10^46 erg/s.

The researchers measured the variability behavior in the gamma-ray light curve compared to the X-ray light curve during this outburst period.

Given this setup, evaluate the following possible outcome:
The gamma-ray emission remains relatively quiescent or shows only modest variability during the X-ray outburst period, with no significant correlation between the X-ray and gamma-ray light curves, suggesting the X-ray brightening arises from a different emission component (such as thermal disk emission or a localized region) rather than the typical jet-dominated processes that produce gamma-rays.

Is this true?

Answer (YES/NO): YES